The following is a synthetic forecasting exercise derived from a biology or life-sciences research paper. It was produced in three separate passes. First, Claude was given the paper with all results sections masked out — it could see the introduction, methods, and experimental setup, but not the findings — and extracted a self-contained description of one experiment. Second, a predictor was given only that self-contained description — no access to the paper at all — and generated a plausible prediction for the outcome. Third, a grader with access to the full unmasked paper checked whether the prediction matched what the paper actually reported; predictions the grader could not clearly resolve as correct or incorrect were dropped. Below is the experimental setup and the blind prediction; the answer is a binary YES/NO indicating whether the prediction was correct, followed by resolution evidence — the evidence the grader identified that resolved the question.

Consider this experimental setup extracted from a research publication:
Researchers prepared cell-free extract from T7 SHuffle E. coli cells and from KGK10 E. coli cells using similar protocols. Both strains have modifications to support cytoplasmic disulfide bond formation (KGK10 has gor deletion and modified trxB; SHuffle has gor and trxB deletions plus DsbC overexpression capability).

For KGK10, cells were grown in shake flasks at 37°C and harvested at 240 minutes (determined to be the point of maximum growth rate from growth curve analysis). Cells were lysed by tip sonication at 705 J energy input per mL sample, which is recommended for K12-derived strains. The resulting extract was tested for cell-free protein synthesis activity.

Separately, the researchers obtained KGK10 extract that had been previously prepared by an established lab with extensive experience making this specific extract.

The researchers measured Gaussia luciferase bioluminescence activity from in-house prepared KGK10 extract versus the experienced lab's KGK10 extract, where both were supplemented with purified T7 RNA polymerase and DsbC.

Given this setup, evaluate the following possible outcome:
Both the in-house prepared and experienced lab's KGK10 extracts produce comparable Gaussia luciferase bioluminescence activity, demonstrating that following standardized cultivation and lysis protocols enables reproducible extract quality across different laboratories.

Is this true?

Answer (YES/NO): NO